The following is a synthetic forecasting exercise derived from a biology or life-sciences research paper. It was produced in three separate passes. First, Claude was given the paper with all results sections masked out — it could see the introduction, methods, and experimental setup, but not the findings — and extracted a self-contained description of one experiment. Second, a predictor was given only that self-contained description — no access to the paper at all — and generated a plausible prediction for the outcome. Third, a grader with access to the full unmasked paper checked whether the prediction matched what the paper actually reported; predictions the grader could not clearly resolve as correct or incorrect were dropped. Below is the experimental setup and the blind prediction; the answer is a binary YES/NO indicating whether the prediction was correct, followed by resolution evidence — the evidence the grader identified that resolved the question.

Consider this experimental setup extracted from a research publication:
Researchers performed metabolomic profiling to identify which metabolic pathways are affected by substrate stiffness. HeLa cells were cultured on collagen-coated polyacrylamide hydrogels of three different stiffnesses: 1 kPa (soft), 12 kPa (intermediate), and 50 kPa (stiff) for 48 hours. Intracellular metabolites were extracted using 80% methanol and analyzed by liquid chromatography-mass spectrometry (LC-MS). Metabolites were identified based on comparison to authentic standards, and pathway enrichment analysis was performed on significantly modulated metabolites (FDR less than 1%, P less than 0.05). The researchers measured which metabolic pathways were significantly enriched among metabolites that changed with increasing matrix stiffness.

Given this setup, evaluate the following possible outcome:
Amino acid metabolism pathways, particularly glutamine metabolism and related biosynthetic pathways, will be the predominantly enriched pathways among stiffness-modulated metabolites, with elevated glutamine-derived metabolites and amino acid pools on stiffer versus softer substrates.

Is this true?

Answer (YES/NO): YES